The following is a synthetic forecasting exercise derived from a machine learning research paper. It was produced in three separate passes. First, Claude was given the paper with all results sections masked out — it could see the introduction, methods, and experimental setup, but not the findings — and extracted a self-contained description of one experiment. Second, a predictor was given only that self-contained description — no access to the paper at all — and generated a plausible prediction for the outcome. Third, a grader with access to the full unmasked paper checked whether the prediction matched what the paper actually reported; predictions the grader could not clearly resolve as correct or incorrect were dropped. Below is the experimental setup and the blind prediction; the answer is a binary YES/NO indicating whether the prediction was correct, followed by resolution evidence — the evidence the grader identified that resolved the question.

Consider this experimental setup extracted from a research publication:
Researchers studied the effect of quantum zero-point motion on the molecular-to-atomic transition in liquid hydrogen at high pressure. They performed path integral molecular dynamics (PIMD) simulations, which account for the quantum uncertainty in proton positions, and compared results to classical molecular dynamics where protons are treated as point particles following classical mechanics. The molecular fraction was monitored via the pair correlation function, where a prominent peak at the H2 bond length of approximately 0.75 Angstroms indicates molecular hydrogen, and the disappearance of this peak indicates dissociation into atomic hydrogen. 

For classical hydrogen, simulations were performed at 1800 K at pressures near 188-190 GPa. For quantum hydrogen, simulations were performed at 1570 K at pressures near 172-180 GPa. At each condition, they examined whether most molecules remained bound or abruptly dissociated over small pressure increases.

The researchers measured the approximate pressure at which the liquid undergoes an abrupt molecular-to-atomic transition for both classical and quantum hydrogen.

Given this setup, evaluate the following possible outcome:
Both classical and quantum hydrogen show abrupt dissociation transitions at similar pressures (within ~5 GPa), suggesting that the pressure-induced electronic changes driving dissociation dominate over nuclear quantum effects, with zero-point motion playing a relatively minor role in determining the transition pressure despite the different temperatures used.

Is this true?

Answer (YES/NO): NO